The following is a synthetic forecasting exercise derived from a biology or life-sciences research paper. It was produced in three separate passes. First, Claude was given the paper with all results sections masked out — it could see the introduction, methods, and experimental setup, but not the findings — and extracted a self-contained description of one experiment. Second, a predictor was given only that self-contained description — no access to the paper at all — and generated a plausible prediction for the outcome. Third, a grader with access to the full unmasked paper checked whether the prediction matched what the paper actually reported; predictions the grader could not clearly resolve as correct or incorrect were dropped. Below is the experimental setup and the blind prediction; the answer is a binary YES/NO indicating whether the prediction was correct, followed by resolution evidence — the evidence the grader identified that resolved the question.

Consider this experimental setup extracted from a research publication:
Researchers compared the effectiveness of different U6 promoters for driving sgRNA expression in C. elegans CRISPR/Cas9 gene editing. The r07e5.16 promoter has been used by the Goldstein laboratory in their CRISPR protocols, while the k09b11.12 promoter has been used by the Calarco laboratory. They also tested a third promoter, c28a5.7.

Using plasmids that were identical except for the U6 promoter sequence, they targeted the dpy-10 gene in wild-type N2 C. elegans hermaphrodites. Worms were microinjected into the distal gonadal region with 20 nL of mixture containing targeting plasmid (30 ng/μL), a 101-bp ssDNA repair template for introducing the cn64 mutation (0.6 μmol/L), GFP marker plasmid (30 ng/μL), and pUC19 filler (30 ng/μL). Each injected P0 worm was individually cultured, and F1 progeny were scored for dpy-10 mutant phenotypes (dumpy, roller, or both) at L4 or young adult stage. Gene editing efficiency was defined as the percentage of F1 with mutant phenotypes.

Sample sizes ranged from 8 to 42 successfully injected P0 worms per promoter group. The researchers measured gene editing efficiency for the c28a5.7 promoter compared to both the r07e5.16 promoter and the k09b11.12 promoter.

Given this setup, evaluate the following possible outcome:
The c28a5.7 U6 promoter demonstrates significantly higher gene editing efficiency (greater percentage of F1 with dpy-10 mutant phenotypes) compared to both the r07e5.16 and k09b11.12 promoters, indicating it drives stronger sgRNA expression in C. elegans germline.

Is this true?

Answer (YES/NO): NO